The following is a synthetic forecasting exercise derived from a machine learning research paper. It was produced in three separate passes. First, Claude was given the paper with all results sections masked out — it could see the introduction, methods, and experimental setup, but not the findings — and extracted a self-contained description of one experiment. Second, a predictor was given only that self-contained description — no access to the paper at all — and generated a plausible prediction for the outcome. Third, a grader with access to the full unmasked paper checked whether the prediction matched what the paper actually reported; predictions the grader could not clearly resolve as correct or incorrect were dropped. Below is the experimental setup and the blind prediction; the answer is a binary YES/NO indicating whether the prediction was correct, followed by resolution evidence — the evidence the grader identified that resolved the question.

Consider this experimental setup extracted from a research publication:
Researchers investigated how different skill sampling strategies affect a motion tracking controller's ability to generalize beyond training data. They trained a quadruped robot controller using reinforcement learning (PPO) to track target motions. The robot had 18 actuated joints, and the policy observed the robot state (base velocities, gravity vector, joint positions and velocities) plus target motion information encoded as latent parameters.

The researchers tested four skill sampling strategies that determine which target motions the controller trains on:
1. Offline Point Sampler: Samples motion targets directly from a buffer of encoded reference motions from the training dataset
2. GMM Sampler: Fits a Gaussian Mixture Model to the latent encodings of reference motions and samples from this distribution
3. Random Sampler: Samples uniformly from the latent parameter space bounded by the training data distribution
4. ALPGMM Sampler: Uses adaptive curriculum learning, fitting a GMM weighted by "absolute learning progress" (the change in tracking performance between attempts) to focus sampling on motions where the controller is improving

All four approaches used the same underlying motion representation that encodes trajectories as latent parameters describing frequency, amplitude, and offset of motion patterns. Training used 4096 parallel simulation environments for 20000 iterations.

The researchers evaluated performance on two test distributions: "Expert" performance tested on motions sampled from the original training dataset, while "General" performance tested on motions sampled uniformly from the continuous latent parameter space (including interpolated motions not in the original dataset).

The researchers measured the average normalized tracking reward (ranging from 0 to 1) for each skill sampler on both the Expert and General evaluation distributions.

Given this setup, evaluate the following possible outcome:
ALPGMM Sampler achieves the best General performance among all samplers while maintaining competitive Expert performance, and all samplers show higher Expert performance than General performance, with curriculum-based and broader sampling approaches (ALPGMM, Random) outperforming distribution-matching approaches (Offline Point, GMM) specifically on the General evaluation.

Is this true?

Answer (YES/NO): YES